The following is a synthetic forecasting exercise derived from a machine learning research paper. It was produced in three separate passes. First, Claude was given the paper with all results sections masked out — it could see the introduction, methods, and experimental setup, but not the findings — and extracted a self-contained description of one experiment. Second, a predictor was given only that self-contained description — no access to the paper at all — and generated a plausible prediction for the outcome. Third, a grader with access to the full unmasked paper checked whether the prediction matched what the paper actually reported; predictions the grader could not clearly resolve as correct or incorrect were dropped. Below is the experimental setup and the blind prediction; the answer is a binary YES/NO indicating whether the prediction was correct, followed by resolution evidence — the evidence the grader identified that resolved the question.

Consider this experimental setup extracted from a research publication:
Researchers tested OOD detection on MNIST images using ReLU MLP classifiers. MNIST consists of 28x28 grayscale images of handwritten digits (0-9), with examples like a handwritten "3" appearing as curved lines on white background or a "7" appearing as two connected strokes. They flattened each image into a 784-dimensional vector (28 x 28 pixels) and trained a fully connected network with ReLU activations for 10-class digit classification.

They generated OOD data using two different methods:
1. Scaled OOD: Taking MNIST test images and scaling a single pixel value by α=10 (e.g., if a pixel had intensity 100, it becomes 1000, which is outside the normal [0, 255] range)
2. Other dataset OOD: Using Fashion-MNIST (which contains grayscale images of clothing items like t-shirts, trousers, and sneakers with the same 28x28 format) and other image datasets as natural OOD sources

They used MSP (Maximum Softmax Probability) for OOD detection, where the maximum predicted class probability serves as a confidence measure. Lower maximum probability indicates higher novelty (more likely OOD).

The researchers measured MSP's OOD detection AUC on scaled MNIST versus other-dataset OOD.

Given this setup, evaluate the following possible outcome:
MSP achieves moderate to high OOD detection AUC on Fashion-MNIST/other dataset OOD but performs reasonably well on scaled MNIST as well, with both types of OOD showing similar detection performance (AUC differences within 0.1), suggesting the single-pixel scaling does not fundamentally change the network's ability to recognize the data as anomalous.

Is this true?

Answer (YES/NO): NO